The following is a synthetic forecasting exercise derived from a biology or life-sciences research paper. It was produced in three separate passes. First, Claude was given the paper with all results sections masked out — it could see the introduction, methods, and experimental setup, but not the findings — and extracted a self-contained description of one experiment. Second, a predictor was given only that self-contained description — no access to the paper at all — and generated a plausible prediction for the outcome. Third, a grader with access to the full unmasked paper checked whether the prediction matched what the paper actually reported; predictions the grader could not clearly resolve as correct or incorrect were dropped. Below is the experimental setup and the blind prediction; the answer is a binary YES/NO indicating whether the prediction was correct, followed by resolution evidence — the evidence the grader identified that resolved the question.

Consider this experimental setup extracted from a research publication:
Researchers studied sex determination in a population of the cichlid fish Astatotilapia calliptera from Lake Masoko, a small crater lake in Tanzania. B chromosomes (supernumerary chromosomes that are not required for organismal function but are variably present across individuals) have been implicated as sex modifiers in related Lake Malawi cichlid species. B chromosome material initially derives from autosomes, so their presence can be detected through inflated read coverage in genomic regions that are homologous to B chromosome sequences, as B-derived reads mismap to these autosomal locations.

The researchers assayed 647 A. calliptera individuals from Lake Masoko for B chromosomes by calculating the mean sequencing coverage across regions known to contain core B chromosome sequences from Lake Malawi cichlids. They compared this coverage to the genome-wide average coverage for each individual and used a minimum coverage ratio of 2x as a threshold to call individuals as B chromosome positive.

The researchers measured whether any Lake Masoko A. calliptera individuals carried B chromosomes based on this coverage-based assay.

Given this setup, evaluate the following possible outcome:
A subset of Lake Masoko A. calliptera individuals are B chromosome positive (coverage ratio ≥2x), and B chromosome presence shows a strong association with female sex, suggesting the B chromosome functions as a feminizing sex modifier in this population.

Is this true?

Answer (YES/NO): NO